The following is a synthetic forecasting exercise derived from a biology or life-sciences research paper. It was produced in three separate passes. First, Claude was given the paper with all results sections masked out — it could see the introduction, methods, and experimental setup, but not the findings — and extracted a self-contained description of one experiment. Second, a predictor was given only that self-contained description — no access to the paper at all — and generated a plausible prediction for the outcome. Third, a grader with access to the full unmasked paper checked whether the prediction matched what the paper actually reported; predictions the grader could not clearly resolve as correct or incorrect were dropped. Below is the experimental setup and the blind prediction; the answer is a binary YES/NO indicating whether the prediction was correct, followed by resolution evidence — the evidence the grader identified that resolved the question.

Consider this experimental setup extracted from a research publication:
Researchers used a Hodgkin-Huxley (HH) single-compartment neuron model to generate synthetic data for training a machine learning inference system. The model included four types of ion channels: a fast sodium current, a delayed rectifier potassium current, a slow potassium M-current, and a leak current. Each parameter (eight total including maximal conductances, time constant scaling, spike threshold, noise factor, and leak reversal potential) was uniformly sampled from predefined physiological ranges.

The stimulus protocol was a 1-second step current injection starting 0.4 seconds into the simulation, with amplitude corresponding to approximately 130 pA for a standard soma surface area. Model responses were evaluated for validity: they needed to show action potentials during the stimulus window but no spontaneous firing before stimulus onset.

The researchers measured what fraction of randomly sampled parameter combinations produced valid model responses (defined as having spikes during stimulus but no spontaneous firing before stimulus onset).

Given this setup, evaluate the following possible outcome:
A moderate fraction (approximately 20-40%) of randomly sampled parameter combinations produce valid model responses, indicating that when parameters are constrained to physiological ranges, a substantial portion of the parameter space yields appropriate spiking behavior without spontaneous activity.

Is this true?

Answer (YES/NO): NO